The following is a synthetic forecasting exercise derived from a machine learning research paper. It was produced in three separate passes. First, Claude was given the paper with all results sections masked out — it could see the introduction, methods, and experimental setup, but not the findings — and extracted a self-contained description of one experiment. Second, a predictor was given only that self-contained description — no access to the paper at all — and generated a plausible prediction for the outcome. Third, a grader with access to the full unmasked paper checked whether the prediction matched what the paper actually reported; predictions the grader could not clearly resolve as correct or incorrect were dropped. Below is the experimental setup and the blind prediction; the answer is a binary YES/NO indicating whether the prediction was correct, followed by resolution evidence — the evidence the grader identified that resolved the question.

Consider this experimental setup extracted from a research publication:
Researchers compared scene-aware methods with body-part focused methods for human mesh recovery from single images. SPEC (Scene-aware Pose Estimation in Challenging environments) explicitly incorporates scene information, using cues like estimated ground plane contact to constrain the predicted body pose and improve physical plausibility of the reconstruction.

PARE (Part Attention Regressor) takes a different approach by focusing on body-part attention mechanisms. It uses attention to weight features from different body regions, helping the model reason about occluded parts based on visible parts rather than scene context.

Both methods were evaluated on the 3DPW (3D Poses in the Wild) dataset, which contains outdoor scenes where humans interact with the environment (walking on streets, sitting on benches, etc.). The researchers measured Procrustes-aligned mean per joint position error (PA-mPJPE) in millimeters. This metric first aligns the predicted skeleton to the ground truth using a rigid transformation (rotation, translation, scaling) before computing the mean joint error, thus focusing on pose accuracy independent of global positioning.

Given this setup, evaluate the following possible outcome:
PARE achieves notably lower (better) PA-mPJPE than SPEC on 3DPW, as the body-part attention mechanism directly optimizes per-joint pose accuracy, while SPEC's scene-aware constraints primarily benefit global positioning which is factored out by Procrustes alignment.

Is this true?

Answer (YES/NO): NO